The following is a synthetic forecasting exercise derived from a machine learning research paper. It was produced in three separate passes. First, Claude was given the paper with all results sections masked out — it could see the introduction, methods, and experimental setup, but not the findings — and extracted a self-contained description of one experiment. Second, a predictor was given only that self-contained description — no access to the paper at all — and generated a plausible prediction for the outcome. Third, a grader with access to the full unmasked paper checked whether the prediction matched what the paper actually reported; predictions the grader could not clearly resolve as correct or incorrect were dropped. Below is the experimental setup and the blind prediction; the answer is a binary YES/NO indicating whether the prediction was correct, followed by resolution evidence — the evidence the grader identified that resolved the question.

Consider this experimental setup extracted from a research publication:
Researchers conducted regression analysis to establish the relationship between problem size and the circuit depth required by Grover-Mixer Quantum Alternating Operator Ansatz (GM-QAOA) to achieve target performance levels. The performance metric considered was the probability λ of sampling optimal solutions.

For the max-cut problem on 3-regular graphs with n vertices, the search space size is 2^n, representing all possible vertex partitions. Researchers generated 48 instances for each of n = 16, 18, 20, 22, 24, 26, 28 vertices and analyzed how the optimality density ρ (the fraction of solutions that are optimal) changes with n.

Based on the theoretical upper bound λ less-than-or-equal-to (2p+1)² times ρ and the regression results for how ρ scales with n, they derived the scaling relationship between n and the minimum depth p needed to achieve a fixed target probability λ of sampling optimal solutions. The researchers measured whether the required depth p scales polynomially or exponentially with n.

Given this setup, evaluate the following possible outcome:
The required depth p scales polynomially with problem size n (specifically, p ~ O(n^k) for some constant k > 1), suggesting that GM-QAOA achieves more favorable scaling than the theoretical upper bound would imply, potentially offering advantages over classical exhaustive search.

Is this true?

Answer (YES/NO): NO